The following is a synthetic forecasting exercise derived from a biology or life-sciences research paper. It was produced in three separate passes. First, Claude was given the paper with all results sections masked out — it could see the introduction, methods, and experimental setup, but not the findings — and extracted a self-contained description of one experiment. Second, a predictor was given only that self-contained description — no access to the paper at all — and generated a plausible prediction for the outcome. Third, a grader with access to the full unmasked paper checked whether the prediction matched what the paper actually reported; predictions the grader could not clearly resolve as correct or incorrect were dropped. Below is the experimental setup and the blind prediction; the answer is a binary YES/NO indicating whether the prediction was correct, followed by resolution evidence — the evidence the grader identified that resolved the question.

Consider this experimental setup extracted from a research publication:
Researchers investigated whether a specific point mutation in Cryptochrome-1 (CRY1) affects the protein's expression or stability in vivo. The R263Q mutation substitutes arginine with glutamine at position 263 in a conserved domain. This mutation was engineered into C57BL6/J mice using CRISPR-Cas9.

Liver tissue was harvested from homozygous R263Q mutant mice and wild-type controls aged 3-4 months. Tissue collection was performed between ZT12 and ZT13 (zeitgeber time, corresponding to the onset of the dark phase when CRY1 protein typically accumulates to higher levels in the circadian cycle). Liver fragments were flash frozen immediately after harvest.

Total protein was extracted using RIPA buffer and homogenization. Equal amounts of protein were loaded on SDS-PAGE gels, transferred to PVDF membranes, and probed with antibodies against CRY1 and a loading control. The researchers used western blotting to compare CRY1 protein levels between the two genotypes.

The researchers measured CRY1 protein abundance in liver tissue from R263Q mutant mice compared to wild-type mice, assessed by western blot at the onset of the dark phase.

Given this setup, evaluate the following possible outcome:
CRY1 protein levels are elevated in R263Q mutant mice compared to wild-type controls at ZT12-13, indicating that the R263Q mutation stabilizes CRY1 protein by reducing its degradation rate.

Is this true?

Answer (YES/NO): NO